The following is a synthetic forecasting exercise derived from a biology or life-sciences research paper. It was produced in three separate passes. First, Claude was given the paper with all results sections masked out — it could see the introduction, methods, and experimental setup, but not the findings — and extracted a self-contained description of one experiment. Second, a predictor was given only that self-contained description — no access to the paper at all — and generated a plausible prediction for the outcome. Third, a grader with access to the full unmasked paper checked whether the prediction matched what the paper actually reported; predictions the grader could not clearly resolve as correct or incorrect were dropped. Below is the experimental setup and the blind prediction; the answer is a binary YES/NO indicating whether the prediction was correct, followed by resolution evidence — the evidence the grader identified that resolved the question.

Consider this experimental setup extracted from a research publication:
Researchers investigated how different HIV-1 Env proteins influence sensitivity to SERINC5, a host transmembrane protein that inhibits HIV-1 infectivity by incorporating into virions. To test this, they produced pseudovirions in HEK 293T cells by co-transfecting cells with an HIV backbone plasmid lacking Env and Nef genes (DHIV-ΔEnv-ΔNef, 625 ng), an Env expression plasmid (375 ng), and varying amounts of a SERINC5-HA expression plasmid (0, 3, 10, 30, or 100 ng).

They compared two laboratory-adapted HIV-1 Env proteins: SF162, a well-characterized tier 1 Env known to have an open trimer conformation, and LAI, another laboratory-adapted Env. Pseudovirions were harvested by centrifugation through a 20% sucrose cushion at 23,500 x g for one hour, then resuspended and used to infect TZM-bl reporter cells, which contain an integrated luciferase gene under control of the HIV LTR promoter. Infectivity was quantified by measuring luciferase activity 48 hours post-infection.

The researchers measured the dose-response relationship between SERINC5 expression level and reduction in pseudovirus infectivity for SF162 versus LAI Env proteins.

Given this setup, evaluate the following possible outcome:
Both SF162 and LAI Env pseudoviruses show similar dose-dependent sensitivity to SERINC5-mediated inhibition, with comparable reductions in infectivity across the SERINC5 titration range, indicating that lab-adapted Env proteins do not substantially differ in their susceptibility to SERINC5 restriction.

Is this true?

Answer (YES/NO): NO